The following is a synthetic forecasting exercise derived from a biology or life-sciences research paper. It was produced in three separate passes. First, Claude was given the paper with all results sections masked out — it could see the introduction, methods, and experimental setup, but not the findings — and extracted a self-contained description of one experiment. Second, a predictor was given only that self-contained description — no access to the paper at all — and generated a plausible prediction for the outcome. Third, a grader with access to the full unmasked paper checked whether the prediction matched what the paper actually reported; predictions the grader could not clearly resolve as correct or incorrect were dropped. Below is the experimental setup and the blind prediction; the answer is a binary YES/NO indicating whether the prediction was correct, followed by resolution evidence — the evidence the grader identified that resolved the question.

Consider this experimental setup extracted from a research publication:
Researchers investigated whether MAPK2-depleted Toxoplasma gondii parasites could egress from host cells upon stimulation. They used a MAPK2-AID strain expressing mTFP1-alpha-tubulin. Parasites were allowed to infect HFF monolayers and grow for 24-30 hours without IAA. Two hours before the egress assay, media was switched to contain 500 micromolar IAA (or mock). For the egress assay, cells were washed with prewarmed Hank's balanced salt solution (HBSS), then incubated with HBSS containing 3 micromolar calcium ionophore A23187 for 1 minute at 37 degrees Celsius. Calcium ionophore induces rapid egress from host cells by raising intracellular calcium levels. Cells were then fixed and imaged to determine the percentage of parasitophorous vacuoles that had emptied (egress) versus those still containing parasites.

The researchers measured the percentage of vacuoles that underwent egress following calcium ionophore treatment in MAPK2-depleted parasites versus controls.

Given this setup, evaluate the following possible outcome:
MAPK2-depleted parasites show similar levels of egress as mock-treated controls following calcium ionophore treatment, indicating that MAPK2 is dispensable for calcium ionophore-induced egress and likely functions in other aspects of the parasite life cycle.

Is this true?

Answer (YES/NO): YES